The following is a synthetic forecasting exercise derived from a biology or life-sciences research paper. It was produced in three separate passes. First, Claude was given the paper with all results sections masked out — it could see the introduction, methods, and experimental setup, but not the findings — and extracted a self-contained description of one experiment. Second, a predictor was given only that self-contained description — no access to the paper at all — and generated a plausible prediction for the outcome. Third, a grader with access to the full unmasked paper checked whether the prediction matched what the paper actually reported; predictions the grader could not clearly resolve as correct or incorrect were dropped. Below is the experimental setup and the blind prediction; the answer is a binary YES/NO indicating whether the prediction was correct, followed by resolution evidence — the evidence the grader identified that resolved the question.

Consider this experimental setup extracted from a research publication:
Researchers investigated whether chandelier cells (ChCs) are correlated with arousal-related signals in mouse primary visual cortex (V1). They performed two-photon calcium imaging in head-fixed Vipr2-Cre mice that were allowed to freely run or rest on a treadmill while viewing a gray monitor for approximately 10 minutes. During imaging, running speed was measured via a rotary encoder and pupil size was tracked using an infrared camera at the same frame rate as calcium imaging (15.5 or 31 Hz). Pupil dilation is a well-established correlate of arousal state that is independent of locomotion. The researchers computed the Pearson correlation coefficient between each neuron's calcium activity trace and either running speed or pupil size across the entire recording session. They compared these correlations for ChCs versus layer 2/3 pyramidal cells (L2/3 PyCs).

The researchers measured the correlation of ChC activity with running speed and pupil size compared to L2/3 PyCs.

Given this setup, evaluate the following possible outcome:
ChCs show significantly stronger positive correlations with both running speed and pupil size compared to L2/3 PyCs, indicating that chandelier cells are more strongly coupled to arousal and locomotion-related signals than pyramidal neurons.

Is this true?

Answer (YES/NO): YES